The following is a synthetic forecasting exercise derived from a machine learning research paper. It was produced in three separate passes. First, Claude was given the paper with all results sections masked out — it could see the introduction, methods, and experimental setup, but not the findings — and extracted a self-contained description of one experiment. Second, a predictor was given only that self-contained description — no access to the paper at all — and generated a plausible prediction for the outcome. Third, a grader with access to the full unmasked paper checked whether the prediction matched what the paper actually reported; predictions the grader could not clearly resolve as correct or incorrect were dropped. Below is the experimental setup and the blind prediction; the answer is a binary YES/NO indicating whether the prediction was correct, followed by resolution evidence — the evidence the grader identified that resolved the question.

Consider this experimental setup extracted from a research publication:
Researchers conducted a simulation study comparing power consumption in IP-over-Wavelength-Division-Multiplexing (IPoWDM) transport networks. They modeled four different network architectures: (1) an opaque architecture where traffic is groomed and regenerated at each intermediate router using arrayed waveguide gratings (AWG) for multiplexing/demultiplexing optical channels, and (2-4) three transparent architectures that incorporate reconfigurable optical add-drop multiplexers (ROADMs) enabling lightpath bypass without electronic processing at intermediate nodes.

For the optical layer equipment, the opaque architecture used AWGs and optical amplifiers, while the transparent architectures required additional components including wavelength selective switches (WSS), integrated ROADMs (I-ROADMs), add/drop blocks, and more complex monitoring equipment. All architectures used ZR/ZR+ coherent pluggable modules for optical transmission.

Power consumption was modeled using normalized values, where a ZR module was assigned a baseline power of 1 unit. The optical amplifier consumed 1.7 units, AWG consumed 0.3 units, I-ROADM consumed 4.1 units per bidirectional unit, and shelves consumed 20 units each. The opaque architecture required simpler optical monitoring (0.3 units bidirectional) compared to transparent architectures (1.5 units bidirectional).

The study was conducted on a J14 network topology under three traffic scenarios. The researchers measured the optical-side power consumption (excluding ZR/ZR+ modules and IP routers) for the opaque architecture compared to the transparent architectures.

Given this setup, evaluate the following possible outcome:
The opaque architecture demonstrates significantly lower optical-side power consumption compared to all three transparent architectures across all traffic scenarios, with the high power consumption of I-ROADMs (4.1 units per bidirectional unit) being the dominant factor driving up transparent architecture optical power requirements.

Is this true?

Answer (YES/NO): NO